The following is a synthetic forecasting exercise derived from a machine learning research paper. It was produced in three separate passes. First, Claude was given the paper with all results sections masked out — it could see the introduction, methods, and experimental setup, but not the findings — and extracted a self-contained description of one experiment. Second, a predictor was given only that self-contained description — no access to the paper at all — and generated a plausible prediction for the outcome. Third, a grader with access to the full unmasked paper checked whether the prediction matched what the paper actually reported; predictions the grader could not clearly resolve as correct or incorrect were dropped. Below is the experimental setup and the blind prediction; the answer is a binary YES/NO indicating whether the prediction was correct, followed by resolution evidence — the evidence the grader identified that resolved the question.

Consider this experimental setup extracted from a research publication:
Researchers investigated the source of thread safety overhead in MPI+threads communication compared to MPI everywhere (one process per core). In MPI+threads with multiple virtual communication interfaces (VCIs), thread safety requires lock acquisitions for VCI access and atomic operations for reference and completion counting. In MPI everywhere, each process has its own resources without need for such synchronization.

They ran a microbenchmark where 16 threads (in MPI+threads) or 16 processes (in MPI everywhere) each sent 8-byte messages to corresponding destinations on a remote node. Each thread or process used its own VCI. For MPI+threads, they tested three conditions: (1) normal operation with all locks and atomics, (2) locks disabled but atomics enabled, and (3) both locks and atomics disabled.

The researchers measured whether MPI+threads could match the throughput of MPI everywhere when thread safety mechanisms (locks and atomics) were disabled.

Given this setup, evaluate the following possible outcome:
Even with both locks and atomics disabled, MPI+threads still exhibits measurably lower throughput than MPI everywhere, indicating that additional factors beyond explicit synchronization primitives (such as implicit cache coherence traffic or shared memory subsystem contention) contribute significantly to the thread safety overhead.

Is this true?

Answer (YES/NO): NO